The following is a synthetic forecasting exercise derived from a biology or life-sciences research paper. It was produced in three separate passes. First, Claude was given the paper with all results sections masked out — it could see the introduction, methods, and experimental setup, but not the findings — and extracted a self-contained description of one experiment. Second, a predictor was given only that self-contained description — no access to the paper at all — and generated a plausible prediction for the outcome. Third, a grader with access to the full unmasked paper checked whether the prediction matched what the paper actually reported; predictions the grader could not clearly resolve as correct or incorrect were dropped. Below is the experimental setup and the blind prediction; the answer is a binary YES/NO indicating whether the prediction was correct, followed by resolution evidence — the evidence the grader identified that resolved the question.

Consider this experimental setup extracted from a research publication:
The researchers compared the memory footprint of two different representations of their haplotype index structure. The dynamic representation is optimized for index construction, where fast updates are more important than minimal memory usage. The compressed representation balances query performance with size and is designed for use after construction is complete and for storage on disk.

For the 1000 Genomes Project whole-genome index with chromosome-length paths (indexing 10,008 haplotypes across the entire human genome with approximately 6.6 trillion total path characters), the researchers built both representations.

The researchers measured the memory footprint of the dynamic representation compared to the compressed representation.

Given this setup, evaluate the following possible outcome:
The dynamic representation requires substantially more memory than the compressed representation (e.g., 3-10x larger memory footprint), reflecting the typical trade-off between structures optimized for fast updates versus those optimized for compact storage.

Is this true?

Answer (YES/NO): YES